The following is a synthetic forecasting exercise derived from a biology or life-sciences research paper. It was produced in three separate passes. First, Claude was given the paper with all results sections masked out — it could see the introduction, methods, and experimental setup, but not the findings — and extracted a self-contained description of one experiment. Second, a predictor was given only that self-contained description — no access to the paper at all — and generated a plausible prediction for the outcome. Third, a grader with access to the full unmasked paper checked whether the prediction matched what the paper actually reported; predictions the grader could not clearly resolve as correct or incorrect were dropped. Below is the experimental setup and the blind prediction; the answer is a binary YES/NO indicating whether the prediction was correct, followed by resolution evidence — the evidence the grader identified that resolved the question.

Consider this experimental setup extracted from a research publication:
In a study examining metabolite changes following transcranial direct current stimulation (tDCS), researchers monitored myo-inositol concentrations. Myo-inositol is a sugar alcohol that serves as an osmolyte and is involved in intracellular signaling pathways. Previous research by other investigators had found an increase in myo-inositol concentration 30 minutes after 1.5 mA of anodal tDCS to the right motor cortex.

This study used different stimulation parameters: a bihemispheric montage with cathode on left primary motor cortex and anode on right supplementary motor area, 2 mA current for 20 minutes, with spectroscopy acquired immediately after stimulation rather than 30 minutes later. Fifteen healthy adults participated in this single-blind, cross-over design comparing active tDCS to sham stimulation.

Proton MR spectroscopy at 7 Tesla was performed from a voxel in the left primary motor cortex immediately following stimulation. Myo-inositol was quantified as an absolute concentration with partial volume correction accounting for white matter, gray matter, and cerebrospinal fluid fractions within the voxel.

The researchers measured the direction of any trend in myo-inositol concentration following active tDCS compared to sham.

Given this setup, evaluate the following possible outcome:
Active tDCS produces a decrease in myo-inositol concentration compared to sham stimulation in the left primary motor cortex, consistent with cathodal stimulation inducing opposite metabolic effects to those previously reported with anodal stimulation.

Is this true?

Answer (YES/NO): NO